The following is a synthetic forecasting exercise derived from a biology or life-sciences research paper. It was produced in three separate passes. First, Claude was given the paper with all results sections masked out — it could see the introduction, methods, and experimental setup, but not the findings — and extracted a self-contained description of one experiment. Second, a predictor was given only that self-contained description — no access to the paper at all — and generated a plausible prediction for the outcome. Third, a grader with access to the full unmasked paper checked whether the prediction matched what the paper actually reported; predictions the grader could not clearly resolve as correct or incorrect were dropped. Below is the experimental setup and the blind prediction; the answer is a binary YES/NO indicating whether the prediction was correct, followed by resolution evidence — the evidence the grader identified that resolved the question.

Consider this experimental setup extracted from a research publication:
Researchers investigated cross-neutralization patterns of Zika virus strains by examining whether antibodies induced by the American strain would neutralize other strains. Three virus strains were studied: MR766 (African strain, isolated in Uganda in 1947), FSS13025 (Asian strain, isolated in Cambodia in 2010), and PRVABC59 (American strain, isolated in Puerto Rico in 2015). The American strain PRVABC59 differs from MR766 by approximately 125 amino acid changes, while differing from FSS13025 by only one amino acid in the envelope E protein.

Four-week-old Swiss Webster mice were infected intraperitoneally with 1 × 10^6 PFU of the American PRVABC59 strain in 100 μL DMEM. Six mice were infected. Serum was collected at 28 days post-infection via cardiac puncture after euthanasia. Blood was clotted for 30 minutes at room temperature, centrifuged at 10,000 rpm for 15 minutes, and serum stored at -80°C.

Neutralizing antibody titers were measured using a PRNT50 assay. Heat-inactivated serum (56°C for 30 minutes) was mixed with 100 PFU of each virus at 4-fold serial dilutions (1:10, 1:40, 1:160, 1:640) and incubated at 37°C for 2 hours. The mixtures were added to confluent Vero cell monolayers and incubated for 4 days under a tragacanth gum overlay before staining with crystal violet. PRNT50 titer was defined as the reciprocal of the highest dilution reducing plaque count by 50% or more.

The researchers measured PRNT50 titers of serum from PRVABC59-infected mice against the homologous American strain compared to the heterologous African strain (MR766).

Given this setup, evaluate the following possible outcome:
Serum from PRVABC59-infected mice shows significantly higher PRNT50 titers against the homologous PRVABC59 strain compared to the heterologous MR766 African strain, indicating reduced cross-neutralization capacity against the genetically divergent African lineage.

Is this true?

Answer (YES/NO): YES